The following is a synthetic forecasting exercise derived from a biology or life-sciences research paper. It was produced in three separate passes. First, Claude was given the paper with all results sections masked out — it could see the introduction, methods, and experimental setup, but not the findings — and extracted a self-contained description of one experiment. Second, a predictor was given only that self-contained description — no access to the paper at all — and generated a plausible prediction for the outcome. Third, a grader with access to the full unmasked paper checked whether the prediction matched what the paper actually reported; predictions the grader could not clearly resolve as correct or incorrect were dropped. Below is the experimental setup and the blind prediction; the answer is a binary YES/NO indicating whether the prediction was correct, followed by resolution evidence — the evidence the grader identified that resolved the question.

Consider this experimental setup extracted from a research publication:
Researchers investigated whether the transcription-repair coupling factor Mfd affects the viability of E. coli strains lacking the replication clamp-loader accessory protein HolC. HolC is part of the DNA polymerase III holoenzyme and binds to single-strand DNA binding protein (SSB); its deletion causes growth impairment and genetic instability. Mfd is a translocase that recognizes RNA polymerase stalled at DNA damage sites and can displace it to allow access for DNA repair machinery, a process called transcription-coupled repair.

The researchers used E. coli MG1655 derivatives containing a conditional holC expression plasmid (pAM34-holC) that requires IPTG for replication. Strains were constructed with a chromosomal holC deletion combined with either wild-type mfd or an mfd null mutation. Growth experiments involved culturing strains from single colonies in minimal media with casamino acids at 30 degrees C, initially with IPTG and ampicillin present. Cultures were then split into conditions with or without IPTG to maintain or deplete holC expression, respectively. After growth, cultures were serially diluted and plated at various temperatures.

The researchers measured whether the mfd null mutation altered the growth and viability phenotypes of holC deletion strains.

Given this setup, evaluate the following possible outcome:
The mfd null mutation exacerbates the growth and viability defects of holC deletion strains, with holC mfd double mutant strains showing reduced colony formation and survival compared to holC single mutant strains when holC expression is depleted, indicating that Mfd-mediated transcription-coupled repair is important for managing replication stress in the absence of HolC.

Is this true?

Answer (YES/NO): NO